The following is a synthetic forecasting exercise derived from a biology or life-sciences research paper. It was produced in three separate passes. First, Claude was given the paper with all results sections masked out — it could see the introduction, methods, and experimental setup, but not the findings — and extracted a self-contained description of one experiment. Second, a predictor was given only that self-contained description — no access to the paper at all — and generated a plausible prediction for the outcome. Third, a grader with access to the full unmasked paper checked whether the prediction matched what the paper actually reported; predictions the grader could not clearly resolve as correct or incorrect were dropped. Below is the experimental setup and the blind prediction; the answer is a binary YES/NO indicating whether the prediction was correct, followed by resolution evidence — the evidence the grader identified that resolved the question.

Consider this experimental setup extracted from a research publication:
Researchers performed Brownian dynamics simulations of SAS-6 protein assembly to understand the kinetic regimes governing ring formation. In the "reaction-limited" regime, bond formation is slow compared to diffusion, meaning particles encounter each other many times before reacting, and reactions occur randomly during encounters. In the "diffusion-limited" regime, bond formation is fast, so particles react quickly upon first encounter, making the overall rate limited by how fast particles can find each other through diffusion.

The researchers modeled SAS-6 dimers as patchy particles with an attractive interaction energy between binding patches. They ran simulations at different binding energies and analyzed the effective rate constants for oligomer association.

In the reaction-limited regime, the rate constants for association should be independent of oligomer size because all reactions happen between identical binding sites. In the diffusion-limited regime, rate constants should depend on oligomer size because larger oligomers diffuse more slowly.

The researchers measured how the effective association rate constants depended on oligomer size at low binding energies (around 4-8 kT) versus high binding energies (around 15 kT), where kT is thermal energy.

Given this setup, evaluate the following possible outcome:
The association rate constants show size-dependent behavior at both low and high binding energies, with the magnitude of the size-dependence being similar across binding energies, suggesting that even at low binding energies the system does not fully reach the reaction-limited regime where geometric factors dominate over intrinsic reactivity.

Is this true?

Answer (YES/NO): NO